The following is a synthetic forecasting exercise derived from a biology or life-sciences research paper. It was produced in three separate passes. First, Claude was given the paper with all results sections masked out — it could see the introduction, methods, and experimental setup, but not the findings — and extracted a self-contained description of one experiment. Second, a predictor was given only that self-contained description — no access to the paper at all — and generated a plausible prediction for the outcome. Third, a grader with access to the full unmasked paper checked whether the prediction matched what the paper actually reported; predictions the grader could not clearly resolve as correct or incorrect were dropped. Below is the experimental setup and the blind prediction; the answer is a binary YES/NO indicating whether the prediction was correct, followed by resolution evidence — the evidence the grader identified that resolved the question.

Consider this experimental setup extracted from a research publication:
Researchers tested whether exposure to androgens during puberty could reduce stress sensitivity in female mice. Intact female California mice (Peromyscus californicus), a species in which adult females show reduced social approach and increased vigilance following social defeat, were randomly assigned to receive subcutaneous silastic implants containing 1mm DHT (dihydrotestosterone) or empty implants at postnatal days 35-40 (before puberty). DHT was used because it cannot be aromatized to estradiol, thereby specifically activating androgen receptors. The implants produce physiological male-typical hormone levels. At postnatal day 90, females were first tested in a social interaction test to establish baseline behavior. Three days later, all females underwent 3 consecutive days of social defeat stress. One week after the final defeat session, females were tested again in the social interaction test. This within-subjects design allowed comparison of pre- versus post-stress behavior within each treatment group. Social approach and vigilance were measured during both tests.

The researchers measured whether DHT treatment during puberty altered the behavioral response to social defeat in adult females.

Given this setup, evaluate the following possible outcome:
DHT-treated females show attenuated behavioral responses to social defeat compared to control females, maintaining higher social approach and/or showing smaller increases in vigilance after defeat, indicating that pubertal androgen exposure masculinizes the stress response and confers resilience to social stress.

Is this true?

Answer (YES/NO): YES